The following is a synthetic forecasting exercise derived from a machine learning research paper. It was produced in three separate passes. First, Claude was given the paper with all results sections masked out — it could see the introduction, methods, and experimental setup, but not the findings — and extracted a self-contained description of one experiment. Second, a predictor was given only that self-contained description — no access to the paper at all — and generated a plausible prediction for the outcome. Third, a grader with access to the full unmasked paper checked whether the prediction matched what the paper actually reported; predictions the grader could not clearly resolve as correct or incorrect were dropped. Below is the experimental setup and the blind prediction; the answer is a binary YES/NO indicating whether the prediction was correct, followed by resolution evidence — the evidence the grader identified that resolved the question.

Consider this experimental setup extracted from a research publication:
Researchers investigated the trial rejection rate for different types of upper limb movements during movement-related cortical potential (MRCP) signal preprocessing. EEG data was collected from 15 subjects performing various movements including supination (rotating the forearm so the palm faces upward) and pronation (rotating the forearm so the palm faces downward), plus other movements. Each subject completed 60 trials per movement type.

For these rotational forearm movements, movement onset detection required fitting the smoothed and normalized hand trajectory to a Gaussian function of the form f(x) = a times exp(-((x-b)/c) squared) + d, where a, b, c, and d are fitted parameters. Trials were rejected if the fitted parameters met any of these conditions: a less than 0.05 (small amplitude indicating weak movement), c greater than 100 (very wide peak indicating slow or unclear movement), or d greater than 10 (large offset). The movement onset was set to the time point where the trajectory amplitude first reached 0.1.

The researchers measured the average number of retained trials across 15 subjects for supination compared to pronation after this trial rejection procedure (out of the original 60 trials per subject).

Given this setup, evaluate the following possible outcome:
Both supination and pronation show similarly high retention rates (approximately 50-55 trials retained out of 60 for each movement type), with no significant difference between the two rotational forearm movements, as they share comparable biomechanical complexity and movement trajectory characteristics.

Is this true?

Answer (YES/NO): YES